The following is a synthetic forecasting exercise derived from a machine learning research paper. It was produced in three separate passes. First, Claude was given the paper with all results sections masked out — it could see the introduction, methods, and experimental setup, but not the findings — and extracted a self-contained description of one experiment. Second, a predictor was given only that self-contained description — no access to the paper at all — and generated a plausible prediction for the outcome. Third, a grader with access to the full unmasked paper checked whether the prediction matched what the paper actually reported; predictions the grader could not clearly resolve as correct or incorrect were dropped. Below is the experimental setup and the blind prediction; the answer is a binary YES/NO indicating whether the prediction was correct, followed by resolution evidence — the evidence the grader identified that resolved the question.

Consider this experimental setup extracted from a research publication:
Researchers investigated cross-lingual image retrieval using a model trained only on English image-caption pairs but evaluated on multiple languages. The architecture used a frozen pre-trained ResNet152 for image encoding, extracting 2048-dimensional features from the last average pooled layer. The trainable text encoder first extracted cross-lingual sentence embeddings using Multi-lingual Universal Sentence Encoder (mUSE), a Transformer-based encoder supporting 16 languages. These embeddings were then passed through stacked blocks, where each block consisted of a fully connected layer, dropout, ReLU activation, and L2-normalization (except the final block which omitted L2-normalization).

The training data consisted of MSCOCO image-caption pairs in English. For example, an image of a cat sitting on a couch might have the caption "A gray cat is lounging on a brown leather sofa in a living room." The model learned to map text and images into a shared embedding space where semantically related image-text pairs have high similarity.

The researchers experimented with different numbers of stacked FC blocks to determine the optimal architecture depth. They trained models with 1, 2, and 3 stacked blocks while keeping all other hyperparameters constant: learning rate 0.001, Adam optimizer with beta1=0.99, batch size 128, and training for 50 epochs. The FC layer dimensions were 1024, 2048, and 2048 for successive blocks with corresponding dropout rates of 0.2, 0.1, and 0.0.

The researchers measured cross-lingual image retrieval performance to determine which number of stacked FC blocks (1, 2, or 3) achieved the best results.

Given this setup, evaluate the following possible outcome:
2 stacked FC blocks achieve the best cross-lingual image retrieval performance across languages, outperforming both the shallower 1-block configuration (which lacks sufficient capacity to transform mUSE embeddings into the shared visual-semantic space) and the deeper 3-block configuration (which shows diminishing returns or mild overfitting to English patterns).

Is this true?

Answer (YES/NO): NO